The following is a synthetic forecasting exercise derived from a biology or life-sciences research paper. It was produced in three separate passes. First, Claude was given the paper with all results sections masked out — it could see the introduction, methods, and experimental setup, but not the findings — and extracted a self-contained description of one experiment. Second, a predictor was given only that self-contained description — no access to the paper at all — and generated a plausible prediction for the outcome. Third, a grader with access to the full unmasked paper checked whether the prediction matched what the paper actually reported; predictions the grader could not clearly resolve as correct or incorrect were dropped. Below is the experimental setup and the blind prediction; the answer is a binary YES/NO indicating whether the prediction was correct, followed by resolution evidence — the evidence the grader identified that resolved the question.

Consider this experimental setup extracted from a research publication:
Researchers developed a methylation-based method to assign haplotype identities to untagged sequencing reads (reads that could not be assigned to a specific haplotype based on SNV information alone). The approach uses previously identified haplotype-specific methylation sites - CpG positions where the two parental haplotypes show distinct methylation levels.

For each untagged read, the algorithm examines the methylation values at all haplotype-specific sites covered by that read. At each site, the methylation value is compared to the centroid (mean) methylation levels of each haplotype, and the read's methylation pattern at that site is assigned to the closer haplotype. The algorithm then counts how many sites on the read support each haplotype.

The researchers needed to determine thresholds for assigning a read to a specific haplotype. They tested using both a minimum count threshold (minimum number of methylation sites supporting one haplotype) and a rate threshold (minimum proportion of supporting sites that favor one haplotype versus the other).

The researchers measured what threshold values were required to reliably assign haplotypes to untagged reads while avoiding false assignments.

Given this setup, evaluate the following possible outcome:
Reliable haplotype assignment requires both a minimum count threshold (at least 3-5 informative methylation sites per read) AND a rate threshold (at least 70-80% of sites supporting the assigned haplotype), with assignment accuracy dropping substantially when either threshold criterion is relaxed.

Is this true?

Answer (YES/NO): NO